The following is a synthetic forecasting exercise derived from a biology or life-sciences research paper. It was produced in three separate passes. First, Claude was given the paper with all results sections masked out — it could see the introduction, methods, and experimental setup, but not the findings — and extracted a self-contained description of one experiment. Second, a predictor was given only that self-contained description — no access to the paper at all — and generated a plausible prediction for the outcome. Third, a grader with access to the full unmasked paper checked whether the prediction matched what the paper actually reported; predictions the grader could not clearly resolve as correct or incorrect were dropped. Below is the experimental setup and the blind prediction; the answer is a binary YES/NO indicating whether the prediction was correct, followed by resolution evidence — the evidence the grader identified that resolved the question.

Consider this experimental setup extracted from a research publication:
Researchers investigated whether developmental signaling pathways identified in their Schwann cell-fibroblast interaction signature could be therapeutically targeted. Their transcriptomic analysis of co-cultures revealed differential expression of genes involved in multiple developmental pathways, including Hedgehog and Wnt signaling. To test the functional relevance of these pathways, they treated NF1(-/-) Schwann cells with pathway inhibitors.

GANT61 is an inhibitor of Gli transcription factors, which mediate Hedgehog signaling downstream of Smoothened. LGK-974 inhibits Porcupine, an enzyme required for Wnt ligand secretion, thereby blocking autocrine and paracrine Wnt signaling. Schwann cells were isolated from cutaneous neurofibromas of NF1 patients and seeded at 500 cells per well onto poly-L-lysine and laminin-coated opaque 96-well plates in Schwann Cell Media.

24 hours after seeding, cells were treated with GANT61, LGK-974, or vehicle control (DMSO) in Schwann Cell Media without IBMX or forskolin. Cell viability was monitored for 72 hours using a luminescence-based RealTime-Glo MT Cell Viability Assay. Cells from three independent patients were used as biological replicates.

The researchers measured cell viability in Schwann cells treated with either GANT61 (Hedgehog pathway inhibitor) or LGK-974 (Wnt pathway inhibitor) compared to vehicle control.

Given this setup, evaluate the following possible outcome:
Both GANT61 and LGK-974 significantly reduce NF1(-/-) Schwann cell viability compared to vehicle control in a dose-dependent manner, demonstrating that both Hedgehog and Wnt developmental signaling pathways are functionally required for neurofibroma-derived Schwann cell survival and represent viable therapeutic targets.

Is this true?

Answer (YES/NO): NO